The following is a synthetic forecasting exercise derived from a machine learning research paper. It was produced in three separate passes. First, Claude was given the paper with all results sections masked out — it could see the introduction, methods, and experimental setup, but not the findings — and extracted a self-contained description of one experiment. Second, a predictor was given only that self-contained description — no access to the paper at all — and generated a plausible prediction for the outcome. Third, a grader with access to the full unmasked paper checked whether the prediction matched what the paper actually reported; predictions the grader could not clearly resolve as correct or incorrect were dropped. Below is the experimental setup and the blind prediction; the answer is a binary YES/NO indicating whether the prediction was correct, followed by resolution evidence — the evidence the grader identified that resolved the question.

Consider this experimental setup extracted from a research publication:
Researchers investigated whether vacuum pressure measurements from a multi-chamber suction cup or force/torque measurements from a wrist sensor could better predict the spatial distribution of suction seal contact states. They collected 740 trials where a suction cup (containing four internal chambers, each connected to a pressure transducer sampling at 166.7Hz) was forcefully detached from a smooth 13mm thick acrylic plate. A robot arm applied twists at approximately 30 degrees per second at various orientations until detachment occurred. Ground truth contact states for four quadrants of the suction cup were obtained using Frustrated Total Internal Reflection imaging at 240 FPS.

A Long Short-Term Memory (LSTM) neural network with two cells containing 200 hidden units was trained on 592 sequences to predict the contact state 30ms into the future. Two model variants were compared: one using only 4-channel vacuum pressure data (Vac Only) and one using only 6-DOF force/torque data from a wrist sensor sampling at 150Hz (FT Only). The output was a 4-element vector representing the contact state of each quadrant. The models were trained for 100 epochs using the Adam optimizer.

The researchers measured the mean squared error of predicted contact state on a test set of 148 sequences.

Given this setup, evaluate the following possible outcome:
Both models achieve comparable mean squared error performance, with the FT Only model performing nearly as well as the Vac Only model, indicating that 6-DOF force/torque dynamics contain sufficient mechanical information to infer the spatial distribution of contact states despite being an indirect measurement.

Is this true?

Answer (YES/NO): NO